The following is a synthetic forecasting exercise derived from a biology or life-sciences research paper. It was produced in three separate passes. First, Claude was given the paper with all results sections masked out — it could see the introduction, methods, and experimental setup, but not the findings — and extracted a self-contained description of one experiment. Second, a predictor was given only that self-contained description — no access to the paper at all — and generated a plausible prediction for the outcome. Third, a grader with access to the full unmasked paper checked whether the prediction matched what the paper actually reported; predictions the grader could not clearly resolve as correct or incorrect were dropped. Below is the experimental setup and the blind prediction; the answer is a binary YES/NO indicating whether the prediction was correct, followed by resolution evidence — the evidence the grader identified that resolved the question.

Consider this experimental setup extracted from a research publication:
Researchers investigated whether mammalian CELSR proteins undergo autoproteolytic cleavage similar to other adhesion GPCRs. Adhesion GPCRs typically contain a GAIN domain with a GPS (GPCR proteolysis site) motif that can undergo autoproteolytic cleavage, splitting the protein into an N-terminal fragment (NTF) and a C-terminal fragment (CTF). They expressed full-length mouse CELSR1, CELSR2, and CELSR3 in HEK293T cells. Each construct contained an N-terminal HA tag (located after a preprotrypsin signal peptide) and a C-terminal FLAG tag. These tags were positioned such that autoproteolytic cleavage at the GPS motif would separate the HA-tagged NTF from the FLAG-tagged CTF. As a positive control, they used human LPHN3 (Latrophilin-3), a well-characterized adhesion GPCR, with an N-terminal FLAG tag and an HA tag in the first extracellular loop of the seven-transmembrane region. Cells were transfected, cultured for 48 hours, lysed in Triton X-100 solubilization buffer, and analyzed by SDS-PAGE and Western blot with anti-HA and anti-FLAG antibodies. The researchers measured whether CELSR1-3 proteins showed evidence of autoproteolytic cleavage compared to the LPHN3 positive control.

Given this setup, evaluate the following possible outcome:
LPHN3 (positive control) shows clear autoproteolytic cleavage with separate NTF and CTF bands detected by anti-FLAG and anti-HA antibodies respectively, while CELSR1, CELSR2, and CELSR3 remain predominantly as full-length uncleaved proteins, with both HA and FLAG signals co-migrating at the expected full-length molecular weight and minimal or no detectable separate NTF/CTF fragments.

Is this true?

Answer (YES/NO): NO